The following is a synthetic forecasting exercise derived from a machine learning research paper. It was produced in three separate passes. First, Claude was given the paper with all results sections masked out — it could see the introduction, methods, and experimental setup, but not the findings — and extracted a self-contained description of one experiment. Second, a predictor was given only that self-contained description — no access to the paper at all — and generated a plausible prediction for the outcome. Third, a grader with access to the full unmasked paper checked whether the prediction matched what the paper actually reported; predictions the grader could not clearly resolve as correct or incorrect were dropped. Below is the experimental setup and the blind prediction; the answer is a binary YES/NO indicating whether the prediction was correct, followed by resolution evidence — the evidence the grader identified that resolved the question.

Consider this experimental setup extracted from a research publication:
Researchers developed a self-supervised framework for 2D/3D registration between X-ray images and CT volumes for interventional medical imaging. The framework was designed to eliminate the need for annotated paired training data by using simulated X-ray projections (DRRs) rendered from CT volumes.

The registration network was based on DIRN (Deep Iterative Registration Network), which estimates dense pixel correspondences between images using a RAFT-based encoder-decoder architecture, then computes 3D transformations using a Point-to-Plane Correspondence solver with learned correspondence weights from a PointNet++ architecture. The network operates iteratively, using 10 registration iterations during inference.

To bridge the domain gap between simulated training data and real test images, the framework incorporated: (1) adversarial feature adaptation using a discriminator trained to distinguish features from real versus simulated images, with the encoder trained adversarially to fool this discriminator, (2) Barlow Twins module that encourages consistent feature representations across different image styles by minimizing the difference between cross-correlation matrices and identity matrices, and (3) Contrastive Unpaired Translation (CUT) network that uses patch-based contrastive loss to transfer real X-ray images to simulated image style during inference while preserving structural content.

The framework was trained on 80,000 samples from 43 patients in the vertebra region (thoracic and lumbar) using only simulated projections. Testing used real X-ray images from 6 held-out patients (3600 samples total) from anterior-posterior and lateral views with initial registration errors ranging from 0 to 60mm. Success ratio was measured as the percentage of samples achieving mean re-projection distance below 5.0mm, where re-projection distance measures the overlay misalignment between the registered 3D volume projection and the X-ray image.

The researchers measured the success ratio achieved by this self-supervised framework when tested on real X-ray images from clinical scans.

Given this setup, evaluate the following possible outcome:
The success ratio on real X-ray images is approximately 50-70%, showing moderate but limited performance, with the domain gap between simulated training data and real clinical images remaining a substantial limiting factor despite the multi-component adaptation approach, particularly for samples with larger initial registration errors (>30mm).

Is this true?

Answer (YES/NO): NO